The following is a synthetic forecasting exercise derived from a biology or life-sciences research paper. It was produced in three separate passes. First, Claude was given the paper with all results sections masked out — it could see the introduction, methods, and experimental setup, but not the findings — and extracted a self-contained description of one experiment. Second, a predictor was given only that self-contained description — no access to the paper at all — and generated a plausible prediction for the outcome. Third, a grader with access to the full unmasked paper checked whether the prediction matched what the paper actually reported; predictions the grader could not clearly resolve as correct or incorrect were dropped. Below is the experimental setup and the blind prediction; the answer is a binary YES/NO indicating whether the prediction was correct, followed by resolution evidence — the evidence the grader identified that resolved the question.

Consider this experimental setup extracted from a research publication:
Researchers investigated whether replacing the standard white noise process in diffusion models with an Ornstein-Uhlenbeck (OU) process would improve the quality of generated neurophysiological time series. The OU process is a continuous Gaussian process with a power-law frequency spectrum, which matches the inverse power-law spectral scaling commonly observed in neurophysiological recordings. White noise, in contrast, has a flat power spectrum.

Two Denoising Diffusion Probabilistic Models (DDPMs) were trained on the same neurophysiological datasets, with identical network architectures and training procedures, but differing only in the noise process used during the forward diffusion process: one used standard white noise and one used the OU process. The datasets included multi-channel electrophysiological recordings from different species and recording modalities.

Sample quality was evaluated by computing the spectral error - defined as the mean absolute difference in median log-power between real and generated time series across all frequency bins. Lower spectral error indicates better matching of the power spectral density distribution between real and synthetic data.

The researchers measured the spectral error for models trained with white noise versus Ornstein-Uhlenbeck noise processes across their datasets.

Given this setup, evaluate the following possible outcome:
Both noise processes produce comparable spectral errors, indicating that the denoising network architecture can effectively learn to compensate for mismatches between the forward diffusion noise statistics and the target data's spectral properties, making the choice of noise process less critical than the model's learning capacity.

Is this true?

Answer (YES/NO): NO